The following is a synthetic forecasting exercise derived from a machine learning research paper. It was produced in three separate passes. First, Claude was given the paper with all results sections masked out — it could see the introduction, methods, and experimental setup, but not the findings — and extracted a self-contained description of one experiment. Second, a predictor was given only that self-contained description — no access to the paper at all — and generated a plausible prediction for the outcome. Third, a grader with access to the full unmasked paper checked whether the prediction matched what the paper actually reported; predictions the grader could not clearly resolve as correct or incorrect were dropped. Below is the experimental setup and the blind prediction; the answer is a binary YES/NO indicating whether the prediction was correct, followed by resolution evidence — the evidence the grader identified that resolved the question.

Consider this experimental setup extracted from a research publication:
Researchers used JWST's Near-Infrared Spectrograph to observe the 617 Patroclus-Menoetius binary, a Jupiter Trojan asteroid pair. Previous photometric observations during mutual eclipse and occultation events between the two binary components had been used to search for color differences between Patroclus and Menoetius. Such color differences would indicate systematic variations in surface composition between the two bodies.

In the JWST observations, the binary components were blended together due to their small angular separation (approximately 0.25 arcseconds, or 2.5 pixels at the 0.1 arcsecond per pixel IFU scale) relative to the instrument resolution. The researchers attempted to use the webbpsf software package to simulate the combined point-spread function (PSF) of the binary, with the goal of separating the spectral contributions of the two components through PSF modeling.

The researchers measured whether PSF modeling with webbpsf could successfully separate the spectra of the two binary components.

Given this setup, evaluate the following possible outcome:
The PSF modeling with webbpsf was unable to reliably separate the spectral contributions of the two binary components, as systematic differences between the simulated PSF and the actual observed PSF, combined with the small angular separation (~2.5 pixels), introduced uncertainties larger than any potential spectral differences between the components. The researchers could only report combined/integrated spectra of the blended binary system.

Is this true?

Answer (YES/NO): YES